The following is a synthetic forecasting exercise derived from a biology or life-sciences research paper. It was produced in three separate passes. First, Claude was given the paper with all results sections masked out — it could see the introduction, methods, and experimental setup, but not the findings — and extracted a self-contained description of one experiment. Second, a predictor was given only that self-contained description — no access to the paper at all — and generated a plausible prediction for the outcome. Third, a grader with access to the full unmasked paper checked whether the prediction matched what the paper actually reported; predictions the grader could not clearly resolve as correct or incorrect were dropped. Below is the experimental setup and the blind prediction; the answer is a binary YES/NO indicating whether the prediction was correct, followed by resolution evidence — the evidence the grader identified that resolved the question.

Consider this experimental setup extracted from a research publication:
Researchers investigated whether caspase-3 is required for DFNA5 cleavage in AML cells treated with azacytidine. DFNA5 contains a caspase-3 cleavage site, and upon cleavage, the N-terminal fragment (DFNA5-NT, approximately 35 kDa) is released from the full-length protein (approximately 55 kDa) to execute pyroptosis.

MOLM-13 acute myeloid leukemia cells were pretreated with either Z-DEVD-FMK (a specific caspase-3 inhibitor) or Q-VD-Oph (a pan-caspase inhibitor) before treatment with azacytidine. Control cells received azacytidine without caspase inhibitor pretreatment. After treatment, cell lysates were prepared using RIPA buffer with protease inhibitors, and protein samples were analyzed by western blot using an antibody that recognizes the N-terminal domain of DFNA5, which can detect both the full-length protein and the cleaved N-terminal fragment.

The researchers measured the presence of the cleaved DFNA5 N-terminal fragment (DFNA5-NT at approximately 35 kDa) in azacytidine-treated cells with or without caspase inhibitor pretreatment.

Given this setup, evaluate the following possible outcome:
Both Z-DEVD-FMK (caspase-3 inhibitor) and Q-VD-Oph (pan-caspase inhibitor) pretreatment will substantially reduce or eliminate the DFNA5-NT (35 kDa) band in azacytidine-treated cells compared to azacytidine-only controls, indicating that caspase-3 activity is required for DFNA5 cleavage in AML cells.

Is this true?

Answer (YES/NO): YES